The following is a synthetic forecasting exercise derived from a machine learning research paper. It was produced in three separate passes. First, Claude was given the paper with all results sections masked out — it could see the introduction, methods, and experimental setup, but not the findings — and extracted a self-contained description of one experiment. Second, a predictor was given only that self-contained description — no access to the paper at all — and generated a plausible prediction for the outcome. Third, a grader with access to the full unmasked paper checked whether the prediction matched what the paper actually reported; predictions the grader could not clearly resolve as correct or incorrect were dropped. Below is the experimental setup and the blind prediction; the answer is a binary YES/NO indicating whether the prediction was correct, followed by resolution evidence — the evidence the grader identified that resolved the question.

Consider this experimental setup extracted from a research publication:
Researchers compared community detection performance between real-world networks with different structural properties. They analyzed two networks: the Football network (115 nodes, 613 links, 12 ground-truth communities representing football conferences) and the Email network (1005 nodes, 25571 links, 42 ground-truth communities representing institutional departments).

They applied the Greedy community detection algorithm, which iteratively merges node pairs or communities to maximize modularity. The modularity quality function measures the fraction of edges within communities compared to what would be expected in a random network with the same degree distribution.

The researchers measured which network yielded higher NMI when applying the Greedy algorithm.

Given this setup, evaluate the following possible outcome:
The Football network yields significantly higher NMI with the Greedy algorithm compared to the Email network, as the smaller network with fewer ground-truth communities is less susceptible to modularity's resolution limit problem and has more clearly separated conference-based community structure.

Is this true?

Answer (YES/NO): YES